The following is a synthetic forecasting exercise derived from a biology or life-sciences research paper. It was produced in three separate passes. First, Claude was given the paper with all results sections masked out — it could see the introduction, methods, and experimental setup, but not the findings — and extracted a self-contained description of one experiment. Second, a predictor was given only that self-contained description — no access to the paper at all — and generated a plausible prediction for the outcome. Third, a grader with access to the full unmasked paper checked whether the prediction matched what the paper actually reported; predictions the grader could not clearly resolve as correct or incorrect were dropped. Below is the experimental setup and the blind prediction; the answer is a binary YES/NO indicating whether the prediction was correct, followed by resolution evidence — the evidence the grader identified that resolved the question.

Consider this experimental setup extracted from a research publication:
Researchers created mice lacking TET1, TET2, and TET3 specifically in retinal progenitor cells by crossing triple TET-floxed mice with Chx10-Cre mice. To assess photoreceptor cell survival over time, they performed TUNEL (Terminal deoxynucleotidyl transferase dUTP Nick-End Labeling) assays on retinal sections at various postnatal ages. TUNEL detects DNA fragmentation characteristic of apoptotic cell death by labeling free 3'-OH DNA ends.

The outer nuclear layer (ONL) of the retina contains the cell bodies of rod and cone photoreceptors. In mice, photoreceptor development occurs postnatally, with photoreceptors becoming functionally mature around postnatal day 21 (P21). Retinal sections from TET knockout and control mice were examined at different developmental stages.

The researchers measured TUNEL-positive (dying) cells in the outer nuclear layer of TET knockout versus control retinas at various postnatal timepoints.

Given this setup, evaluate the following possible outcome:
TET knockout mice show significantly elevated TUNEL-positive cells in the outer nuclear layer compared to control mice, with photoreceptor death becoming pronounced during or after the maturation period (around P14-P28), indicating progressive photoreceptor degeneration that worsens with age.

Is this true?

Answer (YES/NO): NO